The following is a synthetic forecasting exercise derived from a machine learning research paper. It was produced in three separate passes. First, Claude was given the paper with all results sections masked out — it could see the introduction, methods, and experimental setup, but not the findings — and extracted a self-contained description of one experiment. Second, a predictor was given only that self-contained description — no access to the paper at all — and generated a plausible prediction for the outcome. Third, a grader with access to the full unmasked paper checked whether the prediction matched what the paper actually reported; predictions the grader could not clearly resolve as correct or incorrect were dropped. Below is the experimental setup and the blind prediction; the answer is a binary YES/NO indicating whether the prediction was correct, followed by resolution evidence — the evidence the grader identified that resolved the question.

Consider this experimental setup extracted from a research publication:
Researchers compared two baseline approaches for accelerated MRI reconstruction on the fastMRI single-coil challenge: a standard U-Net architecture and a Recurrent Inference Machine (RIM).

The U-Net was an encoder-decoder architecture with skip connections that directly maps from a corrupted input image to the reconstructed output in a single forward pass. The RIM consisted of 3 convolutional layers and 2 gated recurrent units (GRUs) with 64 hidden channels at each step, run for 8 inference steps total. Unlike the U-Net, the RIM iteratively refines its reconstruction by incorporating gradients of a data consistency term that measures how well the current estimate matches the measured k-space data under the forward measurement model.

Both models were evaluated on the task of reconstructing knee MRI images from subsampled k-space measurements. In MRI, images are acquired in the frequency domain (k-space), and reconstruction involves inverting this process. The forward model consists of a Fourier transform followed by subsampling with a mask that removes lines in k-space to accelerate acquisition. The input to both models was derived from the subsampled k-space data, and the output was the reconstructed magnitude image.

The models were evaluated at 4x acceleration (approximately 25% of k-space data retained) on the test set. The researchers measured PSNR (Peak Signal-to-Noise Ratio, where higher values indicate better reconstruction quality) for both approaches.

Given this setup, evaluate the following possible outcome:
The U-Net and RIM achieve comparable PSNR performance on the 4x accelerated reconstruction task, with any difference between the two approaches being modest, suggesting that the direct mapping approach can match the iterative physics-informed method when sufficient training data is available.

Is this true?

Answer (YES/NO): NO